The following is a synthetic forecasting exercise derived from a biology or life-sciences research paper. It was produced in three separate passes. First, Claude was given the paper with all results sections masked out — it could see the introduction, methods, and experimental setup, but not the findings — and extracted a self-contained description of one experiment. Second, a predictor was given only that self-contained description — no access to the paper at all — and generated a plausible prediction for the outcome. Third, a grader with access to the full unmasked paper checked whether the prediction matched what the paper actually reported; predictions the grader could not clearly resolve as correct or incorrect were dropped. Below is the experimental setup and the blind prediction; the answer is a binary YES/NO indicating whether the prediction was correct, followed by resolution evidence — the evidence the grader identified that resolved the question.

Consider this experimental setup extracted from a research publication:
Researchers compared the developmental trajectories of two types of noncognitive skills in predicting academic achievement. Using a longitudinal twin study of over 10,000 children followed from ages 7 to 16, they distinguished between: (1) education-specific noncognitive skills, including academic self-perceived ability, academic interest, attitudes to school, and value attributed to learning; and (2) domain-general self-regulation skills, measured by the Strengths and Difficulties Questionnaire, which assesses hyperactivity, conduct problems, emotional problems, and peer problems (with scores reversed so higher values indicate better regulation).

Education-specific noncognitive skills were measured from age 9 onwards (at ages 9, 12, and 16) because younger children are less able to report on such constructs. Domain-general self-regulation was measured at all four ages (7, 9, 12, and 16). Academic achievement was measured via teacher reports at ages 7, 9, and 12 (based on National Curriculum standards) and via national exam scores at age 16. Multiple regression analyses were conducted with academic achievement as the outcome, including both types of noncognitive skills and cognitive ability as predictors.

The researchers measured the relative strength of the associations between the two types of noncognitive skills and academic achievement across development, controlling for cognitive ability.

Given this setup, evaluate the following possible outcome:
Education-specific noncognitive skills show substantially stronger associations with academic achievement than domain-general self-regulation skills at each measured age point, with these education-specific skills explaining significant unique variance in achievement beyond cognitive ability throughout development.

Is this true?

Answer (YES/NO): NO